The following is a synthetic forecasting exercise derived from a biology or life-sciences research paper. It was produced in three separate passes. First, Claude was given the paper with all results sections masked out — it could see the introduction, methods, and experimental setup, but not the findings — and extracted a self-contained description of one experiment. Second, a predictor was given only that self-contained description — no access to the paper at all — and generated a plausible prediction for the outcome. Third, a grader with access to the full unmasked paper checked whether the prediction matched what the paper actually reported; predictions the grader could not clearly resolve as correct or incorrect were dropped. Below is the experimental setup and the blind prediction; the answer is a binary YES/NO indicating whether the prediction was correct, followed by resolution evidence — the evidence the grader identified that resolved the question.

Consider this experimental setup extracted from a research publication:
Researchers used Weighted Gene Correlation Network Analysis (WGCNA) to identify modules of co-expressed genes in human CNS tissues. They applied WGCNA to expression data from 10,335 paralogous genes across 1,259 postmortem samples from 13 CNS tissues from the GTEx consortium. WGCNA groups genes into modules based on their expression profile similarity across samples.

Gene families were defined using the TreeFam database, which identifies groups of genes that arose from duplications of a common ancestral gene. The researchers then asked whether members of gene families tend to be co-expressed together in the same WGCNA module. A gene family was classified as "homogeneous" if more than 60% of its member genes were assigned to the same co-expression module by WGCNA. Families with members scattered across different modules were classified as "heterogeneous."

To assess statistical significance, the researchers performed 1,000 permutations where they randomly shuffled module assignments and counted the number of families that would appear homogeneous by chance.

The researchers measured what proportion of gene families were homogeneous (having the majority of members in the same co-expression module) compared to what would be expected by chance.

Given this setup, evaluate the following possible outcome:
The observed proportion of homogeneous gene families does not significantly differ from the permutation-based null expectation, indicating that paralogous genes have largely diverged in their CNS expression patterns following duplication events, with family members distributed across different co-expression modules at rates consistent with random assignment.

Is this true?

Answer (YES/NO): NO